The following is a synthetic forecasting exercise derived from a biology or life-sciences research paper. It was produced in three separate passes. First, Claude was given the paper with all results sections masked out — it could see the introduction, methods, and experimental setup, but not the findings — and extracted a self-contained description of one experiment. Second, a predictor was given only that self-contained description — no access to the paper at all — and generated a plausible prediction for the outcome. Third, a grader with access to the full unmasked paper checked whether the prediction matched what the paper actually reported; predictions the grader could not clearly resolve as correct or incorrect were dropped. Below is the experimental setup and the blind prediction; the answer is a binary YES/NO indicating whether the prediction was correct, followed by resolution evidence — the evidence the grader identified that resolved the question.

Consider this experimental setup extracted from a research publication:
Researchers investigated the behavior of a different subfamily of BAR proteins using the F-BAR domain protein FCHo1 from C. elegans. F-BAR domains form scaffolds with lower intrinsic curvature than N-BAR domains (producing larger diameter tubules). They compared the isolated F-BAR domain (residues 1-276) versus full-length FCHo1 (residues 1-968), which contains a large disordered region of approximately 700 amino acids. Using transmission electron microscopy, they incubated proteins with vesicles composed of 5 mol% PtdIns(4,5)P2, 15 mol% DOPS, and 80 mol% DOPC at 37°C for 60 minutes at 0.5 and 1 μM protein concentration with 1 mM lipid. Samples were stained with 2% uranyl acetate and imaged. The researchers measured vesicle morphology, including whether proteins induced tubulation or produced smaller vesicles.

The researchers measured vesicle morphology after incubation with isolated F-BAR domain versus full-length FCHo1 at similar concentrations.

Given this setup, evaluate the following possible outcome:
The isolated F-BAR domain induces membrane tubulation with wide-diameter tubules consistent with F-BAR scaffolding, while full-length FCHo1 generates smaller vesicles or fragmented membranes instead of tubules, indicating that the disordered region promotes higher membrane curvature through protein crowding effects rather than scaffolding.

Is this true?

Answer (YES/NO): YES